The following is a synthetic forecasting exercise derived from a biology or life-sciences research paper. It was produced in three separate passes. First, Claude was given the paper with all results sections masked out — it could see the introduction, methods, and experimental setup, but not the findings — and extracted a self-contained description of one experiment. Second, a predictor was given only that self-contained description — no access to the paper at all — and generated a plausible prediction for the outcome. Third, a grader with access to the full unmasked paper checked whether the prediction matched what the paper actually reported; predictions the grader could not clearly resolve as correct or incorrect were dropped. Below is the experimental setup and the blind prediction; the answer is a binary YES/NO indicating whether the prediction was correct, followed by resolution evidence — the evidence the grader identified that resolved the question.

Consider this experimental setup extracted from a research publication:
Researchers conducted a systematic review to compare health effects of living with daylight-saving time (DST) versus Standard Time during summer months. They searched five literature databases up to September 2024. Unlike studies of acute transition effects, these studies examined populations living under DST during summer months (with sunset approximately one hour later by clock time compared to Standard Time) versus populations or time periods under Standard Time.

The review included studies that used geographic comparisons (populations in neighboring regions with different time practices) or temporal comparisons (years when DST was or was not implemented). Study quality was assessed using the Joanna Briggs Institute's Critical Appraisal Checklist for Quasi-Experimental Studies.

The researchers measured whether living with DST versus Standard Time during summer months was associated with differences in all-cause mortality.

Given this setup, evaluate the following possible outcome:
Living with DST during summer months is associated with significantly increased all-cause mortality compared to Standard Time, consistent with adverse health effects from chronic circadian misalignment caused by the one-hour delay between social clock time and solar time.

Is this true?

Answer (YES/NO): NO